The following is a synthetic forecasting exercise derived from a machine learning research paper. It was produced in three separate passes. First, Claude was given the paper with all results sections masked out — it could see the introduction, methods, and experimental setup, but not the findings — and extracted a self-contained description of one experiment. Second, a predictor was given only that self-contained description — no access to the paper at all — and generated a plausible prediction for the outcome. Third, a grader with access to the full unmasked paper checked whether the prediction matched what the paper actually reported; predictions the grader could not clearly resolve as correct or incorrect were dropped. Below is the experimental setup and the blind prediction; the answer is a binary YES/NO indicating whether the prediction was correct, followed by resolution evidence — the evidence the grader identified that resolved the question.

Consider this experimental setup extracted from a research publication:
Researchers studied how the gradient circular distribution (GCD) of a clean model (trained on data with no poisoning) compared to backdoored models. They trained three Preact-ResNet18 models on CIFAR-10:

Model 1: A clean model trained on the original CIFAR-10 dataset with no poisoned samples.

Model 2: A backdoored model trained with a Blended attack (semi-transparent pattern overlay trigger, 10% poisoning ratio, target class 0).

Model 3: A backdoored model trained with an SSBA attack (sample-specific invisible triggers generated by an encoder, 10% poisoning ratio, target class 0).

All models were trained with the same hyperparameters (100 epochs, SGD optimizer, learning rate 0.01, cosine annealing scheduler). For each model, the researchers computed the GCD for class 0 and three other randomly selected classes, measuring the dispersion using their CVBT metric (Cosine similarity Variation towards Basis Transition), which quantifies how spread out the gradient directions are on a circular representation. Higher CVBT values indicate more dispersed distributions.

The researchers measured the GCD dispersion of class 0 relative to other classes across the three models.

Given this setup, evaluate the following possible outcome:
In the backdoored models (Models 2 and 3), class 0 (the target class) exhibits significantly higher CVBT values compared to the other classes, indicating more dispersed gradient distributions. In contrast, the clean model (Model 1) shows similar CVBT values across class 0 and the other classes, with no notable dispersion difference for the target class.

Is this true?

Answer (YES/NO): NO